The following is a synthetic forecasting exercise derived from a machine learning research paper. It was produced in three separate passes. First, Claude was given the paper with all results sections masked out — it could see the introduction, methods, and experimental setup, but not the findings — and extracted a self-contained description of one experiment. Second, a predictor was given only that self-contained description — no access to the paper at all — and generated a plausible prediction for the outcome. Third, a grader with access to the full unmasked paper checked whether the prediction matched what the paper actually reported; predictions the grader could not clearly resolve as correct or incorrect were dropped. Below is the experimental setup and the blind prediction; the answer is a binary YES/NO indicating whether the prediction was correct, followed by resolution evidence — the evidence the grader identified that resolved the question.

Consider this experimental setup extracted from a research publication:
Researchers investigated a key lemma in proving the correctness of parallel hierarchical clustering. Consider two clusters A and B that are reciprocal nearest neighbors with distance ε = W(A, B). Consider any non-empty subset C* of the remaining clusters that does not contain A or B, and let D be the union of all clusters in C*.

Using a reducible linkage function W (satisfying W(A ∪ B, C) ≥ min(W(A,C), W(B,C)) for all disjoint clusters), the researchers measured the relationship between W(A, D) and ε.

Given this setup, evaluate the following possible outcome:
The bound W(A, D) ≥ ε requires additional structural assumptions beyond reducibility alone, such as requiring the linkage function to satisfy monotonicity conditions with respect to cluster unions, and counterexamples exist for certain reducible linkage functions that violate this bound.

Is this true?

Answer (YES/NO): NO